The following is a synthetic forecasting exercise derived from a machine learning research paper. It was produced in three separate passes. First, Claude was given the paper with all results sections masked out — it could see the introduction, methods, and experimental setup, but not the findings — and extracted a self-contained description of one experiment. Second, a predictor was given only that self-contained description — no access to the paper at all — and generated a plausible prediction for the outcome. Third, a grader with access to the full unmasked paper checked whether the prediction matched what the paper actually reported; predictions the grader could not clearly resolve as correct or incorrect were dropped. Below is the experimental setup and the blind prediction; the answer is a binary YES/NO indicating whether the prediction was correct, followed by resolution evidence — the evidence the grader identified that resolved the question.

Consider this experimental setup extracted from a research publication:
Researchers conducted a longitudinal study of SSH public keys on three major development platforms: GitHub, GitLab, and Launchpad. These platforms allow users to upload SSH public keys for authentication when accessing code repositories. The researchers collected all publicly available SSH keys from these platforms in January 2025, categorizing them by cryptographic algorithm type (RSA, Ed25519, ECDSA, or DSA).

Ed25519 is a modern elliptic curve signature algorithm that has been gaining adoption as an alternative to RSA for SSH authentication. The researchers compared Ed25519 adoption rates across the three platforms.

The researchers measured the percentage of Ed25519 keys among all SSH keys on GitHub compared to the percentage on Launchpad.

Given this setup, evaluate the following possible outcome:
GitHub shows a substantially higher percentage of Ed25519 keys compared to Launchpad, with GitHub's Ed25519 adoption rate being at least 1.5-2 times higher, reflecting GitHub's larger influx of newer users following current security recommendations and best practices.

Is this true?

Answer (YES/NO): YES